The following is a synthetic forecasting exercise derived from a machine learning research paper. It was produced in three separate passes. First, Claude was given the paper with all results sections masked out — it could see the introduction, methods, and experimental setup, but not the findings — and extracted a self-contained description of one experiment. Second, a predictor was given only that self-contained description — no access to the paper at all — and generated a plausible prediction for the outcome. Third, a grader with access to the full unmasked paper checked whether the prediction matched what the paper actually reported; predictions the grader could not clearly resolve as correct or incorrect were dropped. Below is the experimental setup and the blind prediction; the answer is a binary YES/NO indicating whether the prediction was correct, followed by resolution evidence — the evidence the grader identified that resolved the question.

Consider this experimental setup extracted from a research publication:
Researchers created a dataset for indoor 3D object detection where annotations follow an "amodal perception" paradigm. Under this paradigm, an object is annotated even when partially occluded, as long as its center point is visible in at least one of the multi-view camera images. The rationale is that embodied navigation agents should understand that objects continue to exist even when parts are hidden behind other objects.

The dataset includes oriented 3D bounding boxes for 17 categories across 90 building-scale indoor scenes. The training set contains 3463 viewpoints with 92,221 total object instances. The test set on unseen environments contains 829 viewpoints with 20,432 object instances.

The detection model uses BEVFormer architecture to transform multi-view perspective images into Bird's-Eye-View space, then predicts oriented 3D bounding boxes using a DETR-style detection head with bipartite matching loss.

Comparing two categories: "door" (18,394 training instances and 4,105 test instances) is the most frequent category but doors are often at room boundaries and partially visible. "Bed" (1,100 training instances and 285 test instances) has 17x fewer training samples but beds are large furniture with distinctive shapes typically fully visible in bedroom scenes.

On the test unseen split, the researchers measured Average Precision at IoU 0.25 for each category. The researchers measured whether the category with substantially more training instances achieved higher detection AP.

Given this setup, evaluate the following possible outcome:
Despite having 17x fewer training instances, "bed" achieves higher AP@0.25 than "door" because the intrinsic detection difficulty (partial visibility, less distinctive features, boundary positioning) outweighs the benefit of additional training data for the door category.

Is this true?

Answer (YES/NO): YES